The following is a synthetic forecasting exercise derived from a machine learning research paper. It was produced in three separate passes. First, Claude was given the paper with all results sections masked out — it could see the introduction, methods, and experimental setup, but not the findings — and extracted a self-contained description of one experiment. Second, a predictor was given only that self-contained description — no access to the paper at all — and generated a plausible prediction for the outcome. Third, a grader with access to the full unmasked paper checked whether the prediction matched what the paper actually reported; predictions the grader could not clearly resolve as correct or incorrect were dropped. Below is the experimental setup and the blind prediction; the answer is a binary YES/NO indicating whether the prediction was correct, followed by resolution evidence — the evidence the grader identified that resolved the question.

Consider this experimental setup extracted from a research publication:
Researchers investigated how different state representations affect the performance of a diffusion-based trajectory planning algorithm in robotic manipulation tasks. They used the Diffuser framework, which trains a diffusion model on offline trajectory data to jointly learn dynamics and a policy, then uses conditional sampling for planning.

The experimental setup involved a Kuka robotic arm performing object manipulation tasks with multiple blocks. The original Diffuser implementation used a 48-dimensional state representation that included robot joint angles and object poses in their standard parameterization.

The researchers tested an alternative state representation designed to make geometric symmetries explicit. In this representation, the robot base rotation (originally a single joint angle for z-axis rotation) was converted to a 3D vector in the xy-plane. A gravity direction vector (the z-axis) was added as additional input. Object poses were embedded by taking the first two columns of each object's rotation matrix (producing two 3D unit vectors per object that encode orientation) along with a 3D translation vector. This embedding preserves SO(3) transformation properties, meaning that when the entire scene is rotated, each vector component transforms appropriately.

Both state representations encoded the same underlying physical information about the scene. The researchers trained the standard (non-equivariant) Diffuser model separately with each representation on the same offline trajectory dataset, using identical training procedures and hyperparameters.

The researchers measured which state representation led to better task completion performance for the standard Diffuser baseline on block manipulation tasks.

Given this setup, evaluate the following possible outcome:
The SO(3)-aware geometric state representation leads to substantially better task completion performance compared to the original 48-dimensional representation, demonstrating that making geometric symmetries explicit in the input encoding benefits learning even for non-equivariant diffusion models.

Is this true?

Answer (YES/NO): NO